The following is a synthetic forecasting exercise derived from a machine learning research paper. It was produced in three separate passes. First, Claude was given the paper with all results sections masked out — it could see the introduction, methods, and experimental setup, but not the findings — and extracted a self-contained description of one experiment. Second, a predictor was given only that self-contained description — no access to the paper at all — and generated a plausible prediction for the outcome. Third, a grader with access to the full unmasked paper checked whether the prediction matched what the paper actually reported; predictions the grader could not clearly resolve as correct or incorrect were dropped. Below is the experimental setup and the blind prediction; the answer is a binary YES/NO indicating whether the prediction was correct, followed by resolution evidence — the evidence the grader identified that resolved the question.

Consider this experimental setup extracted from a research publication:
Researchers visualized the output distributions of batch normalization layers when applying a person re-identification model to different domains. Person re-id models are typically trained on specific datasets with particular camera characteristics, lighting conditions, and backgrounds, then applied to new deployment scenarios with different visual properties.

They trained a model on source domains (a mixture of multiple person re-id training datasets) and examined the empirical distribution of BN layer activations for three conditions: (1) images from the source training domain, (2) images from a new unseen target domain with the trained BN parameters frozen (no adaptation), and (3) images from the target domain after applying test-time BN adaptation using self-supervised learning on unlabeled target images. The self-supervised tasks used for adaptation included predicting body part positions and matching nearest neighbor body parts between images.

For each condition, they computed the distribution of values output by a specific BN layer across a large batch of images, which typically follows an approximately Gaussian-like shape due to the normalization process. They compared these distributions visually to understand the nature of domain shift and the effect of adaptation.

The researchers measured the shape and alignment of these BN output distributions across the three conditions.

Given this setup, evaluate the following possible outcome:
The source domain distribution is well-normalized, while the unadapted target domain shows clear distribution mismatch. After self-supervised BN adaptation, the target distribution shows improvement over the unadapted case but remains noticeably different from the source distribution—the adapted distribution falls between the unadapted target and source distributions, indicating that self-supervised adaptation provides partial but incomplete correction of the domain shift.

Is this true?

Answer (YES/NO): NO